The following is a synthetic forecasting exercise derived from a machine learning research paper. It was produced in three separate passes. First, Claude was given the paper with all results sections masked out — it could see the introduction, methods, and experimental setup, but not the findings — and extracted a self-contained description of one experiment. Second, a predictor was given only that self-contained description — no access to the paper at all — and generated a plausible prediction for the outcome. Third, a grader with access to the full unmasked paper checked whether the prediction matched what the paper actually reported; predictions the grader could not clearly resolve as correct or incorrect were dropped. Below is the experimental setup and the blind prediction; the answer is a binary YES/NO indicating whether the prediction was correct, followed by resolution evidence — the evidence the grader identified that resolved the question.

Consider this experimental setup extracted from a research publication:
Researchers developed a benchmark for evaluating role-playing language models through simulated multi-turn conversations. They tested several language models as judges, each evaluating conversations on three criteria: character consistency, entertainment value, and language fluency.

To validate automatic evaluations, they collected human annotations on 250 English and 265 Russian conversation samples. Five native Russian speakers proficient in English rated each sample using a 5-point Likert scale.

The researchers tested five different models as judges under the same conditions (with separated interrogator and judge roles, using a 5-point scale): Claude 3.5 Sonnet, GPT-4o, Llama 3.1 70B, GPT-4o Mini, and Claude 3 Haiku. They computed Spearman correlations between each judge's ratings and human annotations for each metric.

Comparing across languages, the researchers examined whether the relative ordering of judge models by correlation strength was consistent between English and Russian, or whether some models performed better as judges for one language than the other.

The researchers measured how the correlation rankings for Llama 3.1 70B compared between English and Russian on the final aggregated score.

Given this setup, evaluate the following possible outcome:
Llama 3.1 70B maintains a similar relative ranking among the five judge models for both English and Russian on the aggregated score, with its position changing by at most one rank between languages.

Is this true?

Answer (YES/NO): NO